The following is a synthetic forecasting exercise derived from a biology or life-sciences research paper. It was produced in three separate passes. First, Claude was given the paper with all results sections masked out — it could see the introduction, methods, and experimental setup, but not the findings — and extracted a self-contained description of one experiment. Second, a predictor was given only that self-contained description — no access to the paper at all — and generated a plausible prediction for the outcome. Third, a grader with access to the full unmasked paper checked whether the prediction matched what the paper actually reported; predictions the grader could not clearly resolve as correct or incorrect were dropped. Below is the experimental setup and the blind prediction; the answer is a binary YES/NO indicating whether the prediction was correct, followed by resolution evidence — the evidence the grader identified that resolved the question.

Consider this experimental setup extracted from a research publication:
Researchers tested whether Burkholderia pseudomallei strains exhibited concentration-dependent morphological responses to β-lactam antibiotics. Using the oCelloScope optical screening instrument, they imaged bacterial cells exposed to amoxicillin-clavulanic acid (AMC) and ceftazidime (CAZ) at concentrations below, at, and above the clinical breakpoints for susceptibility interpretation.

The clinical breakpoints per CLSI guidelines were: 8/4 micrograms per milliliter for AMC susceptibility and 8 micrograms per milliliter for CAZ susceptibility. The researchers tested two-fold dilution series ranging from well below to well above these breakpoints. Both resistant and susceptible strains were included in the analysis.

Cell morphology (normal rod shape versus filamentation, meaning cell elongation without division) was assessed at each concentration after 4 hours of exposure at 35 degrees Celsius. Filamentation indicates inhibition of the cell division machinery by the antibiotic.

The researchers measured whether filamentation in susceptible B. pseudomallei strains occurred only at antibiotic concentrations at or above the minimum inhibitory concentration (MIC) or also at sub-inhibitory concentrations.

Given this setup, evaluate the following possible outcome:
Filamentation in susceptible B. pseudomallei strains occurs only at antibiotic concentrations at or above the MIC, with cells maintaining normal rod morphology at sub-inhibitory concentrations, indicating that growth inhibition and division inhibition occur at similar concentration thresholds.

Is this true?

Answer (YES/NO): NO